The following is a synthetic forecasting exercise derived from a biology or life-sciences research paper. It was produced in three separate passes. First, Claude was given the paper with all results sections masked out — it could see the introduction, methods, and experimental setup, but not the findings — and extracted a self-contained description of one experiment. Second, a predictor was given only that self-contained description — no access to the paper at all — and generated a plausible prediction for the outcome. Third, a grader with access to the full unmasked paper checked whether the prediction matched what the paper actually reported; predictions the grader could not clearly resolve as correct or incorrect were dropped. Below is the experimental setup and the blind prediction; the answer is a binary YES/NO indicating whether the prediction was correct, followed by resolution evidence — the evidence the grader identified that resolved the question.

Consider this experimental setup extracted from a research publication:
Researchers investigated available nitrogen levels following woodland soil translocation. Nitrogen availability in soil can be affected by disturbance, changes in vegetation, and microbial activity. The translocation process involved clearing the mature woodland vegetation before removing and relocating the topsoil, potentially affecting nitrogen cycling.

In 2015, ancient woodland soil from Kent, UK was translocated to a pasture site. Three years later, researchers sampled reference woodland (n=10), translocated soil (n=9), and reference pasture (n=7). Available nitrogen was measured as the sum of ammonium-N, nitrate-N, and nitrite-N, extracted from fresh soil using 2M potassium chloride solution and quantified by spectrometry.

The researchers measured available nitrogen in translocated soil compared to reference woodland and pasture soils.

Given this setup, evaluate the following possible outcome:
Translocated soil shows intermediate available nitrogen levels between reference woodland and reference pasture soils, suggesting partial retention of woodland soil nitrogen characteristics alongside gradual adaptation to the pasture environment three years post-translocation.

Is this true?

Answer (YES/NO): NO